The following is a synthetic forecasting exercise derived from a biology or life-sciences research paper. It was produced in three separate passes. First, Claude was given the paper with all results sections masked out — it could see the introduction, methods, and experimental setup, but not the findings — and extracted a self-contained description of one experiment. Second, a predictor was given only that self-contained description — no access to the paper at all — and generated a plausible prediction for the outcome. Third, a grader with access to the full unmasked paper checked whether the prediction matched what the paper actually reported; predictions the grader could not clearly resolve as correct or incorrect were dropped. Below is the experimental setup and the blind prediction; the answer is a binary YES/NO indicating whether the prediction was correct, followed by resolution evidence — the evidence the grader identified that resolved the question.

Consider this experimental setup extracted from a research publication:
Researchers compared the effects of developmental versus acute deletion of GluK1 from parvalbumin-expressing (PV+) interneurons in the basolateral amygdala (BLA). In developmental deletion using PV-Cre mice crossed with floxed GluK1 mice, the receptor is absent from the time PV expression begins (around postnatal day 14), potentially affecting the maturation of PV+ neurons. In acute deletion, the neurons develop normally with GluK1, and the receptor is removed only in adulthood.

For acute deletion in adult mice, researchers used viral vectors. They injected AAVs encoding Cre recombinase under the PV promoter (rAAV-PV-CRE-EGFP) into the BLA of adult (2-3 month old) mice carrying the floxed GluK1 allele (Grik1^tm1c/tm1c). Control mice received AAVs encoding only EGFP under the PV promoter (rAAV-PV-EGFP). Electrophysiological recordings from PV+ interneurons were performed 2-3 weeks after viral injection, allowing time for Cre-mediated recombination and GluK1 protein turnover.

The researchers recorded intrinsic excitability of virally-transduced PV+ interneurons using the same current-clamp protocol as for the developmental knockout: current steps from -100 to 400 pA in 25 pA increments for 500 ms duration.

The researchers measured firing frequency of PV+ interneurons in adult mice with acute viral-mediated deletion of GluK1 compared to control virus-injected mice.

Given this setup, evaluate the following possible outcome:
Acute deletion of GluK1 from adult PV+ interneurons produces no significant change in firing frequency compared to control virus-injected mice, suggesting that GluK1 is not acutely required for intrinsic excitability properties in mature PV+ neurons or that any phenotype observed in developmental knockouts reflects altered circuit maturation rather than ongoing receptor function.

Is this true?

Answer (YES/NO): NO